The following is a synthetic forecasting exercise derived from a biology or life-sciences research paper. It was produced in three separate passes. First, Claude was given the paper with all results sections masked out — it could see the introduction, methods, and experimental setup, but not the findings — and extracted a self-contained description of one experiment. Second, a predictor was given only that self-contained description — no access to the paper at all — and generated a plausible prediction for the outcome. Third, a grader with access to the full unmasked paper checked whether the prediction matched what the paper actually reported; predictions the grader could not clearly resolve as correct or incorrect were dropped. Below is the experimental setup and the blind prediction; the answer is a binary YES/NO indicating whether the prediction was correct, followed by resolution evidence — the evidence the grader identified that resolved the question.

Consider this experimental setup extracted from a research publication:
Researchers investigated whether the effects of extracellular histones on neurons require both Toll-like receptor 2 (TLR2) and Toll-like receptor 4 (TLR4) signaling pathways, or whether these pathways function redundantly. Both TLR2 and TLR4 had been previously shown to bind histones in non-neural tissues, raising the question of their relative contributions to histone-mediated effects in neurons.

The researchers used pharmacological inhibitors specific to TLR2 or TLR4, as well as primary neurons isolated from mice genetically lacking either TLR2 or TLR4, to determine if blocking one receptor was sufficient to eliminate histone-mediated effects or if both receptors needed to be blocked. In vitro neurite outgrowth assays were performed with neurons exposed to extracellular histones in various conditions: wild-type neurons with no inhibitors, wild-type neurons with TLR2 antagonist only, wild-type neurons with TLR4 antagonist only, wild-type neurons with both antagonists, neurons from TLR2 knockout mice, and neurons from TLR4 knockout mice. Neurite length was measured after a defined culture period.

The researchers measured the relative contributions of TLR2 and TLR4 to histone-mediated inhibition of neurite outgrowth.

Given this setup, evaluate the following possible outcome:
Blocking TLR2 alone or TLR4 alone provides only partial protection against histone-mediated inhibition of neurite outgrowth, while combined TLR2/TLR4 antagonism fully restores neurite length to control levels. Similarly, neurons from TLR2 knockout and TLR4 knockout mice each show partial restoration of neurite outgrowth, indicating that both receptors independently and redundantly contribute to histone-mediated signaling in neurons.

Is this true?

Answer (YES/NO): NO